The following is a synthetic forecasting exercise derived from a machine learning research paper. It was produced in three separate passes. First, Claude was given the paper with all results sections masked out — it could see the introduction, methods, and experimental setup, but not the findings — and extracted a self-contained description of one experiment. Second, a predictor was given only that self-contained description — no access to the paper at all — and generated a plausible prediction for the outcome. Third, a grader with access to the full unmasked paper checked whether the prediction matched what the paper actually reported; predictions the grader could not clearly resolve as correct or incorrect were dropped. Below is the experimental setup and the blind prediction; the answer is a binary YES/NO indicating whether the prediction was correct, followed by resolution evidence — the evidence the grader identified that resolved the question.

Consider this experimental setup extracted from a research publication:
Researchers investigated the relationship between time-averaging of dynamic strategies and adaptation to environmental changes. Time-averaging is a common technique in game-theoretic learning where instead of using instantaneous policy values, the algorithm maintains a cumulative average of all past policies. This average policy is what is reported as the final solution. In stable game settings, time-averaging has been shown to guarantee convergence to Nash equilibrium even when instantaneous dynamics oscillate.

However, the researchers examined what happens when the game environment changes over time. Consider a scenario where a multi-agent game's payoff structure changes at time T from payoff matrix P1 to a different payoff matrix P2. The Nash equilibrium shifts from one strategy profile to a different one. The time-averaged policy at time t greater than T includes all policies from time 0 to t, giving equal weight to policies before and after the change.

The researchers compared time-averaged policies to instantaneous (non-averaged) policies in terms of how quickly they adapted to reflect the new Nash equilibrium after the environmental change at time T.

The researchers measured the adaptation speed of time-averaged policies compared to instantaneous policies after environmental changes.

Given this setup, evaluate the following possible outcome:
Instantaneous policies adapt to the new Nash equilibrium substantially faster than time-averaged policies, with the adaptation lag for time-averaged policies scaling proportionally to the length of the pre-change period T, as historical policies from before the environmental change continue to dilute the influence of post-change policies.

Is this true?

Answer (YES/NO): YES